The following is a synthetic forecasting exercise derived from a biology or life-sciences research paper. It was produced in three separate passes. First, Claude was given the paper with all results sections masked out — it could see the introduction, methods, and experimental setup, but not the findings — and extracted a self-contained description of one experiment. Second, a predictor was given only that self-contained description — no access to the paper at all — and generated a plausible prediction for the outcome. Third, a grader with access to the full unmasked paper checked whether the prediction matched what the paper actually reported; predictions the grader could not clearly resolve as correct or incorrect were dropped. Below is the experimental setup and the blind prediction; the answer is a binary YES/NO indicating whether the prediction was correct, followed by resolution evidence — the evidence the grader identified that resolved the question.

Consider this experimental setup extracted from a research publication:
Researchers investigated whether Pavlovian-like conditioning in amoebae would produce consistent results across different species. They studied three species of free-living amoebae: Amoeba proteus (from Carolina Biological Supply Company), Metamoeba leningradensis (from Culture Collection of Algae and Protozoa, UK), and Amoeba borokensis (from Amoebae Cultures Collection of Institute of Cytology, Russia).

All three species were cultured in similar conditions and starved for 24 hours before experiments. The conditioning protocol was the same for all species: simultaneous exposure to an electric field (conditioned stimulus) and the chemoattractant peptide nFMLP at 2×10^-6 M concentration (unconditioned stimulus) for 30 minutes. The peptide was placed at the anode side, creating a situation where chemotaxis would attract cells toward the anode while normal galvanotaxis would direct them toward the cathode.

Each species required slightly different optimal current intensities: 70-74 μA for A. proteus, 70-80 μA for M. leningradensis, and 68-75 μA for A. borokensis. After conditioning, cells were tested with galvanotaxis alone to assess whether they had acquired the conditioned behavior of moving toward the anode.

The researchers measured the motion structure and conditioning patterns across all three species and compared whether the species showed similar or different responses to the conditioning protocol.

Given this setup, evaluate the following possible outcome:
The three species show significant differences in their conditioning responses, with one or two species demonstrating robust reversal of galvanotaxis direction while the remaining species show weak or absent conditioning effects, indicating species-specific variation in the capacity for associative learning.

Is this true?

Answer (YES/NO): NO